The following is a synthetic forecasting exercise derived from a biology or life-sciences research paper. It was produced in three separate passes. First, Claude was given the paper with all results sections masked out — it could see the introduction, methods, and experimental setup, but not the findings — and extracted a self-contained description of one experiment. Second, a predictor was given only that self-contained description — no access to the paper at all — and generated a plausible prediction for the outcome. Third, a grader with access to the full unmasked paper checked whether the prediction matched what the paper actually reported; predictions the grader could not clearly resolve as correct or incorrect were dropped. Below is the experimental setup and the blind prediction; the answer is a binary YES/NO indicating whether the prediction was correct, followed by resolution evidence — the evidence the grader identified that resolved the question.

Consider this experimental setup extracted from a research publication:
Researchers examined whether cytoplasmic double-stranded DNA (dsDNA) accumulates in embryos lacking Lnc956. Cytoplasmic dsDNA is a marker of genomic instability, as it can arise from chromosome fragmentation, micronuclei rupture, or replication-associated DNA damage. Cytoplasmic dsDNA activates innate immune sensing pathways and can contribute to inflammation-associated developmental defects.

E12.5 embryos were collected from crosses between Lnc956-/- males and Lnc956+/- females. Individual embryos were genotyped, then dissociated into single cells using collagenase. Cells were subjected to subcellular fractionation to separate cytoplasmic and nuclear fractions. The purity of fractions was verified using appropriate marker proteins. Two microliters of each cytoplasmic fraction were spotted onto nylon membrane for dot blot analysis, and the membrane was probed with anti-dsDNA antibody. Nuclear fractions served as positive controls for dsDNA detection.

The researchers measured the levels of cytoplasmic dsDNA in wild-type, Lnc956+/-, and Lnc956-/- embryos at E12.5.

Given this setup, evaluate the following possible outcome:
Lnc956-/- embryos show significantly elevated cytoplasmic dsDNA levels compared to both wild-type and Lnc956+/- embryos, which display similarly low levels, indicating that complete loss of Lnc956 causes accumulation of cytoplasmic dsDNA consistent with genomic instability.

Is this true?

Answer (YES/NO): NO